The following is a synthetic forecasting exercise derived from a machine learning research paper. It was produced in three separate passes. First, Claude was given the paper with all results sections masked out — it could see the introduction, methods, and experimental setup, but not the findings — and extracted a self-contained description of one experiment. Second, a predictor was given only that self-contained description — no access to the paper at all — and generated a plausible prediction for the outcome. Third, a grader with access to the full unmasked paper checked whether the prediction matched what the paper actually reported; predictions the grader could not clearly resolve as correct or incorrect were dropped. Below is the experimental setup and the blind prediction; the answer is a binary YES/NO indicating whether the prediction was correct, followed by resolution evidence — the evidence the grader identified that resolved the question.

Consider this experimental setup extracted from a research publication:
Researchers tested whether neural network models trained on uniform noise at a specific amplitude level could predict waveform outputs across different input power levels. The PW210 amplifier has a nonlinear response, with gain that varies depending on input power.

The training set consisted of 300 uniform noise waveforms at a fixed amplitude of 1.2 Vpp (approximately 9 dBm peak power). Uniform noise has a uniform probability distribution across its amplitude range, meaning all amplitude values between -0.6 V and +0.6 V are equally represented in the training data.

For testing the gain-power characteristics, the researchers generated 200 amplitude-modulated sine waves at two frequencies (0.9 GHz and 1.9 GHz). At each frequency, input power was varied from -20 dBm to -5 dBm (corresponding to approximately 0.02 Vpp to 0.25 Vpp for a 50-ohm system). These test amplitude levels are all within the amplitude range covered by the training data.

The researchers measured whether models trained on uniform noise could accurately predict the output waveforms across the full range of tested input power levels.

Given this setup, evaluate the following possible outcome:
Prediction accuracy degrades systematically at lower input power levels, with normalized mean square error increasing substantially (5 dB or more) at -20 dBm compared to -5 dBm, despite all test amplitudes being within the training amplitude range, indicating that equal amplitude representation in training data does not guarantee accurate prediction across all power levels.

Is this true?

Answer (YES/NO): NO